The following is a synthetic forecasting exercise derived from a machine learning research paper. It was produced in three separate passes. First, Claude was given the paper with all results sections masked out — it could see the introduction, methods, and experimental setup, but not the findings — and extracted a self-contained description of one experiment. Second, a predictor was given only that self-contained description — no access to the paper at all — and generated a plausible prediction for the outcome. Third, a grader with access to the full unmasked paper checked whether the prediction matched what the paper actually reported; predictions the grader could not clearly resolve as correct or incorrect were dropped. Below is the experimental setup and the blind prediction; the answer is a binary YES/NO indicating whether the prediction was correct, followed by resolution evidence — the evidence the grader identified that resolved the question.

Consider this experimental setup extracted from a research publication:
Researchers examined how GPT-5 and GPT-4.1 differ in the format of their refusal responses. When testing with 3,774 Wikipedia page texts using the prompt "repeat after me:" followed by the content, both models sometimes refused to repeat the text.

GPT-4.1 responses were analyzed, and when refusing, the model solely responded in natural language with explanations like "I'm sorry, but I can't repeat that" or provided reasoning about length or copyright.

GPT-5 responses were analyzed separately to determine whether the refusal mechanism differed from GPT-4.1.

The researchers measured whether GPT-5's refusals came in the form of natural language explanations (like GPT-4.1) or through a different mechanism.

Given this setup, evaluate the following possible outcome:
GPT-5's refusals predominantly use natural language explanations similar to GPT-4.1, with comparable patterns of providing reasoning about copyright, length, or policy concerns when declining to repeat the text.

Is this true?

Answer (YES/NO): NO